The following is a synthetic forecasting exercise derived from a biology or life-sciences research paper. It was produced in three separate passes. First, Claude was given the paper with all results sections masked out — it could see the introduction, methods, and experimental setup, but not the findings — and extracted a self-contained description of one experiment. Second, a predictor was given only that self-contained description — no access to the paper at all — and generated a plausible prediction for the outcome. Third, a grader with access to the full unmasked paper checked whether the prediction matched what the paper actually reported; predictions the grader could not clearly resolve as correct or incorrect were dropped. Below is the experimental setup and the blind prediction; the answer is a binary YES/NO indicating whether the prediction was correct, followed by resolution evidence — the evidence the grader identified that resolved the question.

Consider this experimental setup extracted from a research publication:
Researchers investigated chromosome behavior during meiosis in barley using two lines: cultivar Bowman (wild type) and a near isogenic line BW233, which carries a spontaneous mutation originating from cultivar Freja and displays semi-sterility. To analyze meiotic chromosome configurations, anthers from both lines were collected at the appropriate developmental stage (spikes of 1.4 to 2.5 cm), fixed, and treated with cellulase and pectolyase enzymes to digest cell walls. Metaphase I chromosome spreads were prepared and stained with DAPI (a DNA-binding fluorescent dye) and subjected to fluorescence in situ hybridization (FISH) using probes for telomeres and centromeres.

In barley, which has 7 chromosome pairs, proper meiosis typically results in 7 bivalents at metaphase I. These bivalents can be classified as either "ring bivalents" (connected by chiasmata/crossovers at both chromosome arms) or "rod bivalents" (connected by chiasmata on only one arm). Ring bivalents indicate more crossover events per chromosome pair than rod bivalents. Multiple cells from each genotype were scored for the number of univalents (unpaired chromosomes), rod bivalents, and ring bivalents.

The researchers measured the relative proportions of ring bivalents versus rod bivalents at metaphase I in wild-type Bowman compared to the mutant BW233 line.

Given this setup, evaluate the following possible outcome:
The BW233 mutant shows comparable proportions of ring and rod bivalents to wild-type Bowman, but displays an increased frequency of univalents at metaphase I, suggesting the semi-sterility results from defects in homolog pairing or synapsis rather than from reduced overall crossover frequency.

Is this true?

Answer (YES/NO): NO